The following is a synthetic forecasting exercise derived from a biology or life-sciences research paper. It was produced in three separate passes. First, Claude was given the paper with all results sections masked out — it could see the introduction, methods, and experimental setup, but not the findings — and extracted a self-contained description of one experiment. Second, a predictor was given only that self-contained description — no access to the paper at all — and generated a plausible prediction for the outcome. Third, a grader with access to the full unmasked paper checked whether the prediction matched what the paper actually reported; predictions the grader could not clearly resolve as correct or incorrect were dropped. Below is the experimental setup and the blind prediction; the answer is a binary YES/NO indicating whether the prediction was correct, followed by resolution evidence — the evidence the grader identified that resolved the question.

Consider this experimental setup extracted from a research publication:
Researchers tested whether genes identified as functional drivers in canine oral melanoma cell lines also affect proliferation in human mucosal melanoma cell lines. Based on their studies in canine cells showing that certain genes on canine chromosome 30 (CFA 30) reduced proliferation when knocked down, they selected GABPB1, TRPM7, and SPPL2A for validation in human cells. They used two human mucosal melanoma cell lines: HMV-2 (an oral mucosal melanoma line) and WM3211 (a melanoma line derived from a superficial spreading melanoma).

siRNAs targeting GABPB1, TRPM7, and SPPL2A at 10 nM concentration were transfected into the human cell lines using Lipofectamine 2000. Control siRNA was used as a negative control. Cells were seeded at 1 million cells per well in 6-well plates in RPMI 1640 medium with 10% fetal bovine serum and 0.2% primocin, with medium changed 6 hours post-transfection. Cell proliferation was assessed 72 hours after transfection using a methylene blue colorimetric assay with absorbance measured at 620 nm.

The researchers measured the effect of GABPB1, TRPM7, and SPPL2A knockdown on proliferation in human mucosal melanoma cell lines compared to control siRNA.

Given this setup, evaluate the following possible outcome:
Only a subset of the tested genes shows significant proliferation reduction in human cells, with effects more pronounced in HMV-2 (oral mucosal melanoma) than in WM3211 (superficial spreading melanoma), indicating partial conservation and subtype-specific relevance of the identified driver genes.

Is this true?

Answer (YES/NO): NO